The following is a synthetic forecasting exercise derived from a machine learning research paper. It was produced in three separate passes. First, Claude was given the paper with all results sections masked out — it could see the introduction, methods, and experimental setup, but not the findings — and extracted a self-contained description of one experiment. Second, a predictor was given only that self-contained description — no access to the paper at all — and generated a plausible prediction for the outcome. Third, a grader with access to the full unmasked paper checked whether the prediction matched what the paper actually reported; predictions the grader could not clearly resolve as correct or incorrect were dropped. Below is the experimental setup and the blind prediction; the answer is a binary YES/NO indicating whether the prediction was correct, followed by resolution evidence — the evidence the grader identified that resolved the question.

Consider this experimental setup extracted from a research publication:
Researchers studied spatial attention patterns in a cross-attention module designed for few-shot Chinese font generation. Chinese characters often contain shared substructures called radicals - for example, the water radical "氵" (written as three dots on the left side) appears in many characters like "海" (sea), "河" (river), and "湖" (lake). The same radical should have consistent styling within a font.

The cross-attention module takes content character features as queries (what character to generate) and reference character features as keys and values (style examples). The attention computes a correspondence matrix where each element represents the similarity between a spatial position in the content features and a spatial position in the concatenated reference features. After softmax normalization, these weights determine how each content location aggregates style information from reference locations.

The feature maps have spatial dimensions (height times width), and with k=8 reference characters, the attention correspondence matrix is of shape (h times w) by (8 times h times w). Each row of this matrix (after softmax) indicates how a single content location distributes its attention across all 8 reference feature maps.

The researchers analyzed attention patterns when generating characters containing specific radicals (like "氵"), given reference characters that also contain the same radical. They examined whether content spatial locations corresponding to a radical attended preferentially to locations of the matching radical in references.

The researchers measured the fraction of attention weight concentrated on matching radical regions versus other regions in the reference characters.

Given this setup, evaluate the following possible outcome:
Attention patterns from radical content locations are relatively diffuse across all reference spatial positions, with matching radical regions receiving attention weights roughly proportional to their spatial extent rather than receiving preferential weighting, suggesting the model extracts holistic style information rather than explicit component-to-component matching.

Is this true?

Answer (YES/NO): NO